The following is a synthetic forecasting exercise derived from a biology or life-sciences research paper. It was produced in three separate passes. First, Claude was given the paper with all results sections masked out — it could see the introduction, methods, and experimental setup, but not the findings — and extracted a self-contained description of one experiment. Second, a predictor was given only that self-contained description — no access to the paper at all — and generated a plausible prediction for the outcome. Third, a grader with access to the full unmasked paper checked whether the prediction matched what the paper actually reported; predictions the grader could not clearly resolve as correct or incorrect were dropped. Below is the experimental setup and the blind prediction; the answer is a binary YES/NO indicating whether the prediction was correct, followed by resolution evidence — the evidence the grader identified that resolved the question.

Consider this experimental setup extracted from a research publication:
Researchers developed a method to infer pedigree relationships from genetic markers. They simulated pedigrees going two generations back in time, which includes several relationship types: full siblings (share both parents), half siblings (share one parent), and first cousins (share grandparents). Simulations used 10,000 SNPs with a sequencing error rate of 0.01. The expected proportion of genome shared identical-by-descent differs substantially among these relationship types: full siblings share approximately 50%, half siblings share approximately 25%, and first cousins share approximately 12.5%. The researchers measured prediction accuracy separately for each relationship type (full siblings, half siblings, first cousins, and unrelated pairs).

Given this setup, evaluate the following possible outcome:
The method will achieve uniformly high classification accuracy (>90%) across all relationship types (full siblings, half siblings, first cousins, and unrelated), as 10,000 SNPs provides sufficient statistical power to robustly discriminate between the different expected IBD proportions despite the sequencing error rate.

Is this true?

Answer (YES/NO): YES